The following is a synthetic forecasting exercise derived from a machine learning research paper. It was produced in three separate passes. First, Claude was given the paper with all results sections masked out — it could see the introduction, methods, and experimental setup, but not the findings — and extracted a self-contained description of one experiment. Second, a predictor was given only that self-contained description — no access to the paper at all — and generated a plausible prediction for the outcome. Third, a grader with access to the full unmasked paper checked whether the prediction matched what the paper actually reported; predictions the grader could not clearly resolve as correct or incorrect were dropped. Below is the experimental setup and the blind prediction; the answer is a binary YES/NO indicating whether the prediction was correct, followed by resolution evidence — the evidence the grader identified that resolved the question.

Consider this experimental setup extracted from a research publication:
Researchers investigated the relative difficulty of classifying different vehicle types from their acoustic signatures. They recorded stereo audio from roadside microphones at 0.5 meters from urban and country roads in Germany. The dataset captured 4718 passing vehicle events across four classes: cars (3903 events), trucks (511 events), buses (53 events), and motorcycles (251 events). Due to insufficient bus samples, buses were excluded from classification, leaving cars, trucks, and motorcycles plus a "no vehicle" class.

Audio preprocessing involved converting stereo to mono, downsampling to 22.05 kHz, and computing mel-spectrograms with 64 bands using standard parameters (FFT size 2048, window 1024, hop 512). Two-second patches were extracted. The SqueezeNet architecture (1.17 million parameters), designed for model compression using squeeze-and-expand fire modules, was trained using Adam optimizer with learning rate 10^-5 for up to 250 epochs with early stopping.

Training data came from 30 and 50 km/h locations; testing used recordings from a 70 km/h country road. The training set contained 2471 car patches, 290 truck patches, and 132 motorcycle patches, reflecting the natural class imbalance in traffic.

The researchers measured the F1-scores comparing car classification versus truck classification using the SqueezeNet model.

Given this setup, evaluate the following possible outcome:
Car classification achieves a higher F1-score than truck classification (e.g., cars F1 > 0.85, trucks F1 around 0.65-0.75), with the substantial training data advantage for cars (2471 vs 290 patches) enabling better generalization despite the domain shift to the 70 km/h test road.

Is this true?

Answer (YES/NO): NO